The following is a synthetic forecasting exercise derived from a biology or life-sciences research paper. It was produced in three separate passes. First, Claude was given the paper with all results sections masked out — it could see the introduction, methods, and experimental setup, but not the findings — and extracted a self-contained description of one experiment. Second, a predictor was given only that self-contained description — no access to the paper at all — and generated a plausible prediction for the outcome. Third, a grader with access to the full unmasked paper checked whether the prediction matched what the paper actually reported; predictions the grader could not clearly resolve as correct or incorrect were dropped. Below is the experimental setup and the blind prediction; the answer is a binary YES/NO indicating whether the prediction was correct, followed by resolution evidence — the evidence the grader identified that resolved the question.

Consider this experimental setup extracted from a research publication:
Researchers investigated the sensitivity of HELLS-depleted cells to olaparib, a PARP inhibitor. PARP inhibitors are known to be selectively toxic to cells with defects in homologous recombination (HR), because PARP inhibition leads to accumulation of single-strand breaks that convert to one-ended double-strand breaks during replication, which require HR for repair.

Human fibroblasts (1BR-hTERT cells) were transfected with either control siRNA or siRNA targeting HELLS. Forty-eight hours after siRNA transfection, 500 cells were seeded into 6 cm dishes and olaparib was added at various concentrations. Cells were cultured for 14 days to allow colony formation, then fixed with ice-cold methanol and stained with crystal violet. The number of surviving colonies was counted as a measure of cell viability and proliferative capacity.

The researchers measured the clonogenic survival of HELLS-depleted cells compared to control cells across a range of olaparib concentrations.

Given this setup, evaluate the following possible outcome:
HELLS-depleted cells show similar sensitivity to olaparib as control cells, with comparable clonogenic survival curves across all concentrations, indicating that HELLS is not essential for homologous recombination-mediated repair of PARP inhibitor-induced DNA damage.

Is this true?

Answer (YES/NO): NO